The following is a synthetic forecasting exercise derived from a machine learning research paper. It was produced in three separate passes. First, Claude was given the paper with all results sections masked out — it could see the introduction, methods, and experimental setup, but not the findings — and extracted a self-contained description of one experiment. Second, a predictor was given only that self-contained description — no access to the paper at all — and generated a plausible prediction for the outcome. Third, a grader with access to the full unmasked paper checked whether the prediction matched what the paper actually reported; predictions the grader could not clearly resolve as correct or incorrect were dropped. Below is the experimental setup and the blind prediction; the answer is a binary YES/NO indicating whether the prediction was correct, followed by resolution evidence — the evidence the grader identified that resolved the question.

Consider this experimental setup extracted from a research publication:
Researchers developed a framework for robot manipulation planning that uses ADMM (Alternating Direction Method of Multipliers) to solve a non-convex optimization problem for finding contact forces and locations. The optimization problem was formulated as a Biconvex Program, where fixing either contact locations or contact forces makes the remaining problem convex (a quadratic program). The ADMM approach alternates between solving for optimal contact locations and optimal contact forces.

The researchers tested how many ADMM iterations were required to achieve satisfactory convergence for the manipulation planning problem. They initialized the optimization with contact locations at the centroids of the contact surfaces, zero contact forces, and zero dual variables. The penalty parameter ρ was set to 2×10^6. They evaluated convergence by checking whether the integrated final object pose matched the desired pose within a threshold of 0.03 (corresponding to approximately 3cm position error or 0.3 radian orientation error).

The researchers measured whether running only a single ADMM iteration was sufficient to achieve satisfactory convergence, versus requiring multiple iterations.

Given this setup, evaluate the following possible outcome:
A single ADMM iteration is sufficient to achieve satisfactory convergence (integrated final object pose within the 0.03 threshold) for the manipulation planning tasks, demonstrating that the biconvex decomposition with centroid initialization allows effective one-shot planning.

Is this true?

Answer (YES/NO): YES